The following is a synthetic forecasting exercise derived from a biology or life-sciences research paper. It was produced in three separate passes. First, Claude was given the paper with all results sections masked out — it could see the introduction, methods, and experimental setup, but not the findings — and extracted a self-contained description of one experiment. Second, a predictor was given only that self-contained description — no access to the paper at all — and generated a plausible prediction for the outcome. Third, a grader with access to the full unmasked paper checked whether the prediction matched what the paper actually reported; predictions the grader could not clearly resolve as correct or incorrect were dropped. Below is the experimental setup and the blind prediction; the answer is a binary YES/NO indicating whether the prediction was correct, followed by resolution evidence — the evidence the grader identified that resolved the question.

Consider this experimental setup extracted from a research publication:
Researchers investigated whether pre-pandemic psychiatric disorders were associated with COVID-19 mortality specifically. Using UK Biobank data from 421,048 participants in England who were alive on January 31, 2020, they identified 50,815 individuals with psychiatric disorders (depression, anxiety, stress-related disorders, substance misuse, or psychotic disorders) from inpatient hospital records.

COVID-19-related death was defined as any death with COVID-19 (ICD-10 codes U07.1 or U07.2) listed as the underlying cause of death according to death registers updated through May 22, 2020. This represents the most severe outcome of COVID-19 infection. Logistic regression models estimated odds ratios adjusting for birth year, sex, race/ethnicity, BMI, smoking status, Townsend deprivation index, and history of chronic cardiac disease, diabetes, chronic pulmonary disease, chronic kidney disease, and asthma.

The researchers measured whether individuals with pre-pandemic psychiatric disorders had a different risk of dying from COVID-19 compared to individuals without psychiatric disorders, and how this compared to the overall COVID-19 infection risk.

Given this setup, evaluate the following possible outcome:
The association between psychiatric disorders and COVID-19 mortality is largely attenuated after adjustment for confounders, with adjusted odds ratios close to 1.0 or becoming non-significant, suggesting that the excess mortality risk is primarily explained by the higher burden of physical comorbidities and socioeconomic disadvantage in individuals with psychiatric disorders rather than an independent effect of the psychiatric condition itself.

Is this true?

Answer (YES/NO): NO